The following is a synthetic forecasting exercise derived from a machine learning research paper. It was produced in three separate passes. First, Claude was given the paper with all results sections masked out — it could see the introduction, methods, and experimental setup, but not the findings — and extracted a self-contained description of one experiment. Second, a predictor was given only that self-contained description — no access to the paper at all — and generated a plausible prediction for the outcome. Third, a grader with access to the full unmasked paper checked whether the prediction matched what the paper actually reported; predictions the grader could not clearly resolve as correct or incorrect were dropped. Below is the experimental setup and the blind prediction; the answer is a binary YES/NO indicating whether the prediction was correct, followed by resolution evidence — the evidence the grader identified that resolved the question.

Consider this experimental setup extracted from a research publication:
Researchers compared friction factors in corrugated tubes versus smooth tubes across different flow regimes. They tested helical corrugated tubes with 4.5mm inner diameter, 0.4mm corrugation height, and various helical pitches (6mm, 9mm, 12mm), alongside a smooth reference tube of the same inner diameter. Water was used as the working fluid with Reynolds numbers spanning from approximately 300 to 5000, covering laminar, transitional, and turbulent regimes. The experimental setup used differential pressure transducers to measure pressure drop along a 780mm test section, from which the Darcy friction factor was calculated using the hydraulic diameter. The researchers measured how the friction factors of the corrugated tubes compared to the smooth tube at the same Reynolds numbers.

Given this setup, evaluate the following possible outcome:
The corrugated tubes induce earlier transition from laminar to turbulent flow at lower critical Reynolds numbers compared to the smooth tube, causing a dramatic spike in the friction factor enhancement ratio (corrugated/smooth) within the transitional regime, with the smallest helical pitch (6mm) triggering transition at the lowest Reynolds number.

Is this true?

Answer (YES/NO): NO